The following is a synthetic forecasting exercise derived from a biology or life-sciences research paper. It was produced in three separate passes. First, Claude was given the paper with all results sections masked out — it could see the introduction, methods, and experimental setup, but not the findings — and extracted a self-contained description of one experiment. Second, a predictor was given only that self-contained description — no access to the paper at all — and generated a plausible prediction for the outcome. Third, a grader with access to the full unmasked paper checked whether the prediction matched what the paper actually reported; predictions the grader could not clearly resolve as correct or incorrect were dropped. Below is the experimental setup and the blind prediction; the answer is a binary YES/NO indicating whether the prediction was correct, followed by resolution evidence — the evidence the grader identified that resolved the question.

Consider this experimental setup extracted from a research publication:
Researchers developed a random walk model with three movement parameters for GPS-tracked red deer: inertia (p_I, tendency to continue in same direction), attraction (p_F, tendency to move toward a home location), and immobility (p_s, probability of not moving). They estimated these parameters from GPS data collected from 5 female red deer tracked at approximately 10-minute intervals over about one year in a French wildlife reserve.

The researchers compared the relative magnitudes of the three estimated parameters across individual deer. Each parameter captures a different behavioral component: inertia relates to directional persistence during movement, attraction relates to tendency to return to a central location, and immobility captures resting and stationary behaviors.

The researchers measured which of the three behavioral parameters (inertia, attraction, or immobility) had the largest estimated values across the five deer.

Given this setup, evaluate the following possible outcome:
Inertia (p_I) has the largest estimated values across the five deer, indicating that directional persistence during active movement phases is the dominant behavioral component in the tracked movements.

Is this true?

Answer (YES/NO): NO